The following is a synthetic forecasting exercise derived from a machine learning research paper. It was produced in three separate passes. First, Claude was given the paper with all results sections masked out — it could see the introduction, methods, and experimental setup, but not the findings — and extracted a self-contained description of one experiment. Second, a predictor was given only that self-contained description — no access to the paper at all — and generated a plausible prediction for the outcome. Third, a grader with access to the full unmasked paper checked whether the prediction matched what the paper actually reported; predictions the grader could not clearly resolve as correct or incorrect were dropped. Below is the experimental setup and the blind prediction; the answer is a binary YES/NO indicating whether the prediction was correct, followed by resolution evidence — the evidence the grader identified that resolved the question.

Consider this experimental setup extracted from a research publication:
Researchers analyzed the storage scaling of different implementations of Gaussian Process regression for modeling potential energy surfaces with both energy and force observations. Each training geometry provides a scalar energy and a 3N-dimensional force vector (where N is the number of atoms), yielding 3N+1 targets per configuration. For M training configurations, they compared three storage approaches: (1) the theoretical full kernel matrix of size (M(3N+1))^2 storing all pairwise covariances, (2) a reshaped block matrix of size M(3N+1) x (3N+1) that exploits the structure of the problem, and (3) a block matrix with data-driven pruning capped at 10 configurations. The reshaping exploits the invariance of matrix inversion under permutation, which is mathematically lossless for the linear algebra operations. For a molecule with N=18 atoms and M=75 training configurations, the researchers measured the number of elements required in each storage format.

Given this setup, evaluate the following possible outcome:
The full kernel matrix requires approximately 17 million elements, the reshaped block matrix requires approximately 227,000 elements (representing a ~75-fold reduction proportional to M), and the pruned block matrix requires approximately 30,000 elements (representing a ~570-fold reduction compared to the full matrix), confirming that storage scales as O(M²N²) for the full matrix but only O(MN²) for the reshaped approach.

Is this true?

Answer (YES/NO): YES